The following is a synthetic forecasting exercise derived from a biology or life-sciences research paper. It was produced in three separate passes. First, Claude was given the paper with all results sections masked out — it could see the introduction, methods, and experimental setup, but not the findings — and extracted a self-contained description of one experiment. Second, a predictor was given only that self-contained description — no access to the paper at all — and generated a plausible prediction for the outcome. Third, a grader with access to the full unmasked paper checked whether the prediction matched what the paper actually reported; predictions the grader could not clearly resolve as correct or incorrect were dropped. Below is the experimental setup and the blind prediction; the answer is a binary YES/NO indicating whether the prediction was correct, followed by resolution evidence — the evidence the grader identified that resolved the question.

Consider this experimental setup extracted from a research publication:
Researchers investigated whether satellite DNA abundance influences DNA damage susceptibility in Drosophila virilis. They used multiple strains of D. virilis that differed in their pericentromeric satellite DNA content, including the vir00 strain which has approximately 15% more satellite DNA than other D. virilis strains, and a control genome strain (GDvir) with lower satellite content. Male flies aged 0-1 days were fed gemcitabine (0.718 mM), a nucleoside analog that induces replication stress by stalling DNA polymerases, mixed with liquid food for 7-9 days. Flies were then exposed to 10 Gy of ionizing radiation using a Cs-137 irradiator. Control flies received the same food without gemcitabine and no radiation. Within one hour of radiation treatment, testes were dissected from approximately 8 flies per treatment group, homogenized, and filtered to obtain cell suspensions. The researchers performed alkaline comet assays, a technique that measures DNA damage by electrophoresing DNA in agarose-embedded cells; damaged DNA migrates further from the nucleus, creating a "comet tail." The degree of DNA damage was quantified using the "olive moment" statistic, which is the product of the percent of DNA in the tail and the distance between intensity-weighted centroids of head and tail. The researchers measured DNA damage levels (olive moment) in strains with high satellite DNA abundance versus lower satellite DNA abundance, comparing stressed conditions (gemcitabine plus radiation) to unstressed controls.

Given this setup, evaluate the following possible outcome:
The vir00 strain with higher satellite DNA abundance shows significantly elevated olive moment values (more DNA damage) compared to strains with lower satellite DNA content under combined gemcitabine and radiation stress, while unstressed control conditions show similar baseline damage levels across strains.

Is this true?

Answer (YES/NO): NO